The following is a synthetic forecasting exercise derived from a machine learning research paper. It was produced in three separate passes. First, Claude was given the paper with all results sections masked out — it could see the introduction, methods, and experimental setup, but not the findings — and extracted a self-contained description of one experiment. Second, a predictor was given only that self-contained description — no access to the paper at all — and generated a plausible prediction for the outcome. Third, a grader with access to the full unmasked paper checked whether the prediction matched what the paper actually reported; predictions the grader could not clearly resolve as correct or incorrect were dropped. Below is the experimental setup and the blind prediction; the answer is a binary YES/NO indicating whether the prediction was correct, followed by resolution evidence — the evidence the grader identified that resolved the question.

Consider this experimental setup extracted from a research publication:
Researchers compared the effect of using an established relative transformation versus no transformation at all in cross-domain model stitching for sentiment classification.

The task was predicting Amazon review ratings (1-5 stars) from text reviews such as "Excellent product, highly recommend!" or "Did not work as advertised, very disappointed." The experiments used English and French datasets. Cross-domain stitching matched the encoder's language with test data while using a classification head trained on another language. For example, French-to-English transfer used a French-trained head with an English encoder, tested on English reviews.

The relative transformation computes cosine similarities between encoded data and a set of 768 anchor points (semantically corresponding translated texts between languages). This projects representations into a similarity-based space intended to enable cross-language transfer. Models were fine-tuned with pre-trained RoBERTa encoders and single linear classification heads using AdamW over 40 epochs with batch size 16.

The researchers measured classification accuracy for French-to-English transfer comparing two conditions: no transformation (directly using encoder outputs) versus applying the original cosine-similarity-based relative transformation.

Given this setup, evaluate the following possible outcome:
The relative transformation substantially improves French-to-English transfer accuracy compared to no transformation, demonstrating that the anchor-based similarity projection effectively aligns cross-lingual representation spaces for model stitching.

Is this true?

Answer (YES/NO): NO